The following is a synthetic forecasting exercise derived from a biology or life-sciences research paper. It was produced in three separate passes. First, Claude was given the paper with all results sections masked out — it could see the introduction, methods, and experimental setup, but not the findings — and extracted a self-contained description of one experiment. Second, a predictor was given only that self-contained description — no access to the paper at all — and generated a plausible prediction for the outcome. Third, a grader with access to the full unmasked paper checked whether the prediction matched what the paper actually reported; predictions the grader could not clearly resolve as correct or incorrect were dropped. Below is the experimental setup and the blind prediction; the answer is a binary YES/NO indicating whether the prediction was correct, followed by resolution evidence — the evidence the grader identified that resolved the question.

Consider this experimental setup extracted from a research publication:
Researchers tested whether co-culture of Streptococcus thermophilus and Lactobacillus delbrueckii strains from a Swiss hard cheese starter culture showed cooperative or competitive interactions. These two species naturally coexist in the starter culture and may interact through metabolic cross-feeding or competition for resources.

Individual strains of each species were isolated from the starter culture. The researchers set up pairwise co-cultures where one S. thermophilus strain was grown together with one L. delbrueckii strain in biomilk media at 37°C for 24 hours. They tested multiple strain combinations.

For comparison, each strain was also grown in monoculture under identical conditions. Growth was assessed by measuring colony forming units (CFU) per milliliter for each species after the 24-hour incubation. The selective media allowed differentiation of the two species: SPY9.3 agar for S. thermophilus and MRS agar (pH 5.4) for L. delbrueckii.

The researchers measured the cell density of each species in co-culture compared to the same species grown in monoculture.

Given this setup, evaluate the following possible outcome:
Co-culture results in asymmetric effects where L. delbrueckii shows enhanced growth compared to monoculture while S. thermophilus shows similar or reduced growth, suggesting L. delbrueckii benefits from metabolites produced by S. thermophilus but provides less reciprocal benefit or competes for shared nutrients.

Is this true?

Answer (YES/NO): YES